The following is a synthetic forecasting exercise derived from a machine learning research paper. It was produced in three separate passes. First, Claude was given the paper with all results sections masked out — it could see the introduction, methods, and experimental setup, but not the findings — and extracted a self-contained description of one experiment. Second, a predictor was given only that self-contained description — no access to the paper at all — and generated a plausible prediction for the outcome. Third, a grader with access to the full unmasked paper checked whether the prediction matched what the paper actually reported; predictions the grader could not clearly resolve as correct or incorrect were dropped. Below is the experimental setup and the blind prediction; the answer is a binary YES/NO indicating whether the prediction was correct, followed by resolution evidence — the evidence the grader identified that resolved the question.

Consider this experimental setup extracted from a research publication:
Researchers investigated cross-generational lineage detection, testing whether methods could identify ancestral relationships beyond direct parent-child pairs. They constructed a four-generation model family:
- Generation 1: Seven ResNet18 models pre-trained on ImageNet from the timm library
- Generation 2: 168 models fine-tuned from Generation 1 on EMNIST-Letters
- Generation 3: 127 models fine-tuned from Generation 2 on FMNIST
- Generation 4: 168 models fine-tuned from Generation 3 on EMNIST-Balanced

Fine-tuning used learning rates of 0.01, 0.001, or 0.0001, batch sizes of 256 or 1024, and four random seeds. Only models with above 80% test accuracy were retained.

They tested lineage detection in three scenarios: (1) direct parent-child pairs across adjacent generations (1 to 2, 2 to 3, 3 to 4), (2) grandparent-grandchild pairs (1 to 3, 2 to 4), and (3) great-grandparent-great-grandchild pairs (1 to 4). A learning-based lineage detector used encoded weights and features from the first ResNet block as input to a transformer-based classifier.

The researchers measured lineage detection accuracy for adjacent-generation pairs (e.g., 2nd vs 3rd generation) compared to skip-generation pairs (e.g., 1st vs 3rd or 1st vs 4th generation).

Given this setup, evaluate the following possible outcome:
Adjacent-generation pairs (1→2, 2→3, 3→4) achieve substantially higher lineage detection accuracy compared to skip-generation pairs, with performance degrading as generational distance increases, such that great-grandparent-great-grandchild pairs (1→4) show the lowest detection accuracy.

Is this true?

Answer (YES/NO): YES